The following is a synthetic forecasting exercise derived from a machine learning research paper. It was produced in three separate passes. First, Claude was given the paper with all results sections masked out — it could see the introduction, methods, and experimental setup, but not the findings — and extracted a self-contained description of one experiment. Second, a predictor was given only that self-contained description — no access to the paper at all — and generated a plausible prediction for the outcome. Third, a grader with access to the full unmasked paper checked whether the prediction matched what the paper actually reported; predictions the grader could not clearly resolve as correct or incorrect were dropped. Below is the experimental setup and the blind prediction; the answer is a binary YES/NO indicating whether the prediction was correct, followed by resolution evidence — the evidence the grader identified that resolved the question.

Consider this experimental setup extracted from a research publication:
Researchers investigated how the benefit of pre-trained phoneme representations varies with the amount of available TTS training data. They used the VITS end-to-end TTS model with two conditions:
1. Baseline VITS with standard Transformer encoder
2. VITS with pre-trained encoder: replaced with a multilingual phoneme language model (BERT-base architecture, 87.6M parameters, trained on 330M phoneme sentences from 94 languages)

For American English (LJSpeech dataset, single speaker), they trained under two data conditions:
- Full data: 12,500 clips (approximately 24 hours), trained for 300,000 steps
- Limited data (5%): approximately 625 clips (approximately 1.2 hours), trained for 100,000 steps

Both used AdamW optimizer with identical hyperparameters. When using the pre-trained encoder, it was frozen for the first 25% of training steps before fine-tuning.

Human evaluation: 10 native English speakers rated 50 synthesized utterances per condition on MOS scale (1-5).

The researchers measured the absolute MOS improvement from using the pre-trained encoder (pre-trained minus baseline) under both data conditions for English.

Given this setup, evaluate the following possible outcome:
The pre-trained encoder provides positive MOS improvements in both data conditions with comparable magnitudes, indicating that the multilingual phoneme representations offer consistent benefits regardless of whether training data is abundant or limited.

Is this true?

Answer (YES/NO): NO